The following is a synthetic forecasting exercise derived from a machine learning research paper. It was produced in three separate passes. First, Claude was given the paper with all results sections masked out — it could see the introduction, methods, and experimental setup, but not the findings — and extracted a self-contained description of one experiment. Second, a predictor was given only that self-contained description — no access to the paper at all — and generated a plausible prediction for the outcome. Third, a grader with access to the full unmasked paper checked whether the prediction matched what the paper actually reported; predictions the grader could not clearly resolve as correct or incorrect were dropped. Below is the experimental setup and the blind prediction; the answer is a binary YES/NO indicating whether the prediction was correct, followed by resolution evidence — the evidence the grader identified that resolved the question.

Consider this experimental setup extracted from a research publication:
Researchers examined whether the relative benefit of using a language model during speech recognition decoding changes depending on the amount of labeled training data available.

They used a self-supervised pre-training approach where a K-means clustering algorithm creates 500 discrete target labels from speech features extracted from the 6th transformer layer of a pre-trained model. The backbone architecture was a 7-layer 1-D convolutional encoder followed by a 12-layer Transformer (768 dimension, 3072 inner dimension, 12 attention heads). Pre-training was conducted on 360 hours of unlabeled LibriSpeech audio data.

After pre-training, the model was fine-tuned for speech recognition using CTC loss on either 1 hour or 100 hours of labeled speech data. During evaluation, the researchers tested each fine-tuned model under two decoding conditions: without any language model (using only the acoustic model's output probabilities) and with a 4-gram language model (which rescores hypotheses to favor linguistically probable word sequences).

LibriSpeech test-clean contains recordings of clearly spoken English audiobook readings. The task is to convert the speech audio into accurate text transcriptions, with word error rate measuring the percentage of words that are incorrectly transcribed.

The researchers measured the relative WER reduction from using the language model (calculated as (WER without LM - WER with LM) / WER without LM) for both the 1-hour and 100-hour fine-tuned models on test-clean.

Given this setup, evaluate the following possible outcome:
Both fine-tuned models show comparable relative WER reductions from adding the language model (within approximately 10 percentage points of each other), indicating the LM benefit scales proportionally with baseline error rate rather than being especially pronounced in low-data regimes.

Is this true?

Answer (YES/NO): NO